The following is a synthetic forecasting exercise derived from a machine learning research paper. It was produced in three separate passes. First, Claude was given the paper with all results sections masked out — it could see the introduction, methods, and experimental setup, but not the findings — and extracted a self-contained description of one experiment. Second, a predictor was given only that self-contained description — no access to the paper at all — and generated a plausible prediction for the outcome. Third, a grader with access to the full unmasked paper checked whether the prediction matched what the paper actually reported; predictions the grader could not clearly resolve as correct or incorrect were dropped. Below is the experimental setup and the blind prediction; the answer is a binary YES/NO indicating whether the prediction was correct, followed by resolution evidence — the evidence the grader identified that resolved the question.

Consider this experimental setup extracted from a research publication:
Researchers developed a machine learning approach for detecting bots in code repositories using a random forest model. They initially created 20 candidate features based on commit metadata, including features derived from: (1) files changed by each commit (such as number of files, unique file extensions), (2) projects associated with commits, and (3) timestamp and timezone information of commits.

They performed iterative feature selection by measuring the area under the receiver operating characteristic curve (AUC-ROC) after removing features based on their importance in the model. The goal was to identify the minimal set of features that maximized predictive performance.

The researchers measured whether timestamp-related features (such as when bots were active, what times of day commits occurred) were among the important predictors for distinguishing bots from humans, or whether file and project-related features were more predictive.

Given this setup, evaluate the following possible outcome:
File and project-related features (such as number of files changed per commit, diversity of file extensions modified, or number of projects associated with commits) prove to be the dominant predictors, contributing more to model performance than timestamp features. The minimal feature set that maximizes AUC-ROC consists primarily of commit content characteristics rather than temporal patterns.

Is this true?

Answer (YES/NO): YES